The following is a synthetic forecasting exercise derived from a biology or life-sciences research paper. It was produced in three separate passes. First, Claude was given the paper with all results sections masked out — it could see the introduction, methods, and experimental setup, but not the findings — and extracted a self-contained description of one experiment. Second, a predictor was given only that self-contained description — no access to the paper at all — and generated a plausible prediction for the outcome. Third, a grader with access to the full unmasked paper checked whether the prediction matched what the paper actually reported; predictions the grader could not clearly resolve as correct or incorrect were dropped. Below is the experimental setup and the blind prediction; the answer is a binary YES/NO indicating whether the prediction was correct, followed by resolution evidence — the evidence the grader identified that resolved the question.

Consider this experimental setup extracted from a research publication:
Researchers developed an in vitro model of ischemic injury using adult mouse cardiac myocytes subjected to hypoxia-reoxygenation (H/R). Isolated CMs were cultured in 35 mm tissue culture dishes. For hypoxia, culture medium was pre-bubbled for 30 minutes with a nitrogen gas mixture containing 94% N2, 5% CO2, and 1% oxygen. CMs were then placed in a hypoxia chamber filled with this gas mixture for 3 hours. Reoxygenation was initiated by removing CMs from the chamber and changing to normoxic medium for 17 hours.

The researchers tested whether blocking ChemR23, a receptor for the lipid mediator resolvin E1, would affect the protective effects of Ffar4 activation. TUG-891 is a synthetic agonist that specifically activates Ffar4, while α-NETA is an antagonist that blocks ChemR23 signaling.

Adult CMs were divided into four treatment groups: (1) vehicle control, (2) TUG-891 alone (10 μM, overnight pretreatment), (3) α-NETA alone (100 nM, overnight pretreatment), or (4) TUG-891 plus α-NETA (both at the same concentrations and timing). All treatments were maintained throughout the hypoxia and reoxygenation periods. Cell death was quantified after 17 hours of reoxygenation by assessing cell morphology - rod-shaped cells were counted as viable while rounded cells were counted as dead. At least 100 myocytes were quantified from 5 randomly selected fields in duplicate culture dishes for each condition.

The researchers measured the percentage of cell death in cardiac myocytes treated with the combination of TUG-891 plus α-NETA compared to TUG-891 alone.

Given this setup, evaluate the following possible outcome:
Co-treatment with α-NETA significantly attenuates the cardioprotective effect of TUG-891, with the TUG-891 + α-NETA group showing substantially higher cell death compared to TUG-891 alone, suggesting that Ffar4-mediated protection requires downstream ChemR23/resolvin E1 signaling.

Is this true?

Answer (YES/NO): YES